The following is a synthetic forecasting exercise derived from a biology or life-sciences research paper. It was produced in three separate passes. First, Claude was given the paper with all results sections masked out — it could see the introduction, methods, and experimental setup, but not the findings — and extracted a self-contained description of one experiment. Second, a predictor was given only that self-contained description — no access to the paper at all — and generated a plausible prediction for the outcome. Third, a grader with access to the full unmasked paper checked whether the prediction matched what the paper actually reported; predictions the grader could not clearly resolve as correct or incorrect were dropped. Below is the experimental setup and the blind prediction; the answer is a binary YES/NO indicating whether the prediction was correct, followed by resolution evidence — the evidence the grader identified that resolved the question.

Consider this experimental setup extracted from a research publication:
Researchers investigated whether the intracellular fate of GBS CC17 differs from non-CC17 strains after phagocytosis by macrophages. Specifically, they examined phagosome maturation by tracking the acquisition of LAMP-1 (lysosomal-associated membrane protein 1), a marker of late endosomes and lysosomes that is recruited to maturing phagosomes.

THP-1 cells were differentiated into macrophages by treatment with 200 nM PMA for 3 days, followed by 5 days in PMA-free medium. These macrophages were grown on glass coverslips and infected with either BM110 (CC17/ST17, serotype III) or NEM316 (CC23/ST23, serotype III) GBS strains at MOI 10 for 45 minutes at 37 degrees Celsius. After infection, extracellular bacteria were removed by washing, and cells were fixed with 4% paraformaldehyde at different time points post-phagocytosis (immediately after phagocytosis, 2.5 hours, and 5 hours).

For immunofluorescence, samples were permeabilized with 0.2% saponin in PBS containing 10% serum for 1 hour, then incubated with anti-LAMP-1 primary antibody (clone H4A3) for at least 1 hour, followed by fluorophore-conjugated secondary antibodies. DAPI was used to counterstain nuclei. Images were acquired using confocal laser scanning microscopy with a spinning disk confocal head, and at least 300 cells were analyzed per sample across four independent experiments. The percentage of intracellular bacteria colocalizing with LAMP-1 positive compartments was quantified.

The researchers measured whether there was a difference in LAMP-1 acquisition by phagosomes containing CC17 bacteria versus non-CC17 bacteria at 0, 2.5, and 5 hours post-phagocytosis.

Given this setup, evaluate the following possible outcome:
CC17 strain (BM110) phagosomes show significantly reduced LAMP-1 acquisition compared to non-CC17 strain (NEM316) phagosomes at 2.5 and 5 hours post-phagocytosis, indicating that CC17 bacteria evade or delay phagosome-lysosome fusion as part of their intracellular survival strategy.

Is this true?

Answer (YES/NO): NO